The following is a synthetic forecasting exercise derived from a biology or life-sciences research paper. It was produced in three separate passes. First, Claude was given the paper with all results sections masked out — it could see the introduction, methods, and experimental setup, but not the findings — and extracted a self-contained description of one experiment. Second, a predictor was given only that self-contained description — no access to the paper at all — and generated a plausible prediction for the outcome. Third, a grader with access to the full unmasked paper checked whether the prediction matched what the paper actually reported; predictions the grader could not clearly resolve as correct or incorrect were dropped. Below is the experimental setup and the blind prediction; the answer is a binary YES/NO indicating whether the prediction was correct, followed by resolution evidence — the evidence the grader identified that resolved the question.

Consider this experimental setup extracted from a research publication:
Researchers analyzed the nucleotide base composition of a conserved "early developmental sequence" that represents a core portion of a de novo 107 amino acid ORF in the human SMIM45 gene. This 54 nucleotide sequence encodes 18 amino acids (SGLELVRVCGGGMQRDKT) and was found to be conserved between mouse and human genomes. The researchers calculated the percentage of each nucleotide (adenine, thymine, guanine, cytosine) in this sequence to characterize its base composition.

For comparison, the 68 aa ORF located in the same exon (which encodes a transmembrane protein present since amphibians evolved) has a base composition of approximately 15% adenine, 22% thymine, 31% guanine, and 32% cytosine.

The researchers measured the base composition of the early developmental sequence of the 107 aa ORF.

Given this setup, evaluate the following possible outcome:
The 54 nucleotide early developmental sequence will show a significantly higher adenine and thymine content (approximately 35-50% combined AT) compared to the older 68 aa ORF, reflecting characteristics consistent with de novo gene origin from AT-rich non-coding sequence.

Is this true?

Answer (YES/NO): YES